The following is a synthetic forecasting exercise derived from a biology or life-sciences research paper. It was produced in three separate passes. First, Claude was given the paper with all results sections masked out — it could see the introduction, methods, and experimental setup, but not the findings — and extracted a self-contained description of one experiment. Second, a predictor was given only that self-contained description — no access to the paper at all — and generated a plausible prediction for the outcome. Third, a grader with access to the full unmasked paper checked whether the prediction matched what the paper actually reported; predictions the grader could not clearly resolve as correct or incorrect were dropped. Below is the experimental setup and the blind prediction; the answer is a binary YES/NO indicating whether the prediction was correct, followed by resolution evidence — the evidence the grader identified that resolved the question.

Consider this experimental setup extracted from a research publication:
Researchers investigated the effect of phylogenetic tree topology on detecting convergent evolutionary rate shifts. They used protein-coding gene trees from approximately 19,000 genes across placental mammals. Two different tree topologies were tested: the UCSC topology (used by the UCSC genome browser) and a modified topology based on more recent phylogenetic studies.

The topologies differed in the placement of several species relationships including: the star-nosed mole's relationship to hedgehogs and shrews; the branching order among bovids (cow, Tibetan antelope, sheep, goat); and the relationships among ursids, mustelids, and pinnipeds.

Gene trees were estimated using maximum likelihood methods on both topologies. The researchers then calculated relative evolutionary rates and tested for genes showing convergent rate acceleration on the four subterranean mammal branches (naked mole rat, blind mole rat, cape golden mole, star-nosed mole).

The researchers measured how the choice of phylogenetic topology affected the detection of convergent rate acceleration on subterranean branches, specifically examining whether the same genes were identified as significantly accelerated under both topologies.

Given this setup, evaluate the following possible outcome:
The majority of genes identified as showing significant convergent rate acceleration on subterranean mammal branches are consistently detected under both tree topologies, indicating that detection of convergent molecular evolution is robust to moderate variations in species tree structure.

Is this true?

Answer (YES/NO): YES